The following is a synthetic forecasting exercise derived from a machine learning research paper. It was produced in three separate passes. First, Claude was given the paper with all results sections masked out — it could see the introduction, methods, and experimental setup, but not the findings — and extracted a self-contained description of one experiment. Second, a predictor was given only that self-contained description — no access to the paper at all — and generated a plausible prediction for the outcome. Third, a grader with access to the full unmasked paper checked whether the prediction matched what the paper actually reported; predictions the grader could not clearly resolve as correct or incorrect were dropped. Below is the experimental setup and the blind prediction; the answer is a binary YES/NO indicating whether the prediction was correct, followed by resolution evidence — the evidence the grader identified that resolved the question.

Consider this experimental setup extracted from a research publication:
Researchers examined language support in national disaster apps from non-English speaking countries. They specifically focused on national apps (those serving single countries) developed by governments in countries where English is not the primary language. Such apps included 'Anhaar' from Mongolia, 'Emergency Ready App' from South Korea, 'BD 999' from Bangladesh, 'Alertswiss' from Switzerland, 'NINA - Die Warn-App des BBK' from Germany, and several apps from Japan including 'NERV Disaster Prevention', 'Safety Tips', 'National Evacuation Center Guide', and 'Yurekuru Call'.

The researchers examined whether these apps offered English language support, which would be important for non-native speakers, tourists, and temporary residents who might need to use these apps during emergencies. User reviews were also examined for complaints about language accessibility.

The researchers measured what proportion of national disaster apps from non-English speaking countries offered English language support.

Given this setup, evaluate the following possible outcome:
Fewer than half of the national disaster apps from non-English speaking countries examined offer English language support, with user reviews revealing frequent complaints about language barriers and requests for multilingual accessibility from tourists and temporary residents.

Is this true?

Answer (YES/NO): NO